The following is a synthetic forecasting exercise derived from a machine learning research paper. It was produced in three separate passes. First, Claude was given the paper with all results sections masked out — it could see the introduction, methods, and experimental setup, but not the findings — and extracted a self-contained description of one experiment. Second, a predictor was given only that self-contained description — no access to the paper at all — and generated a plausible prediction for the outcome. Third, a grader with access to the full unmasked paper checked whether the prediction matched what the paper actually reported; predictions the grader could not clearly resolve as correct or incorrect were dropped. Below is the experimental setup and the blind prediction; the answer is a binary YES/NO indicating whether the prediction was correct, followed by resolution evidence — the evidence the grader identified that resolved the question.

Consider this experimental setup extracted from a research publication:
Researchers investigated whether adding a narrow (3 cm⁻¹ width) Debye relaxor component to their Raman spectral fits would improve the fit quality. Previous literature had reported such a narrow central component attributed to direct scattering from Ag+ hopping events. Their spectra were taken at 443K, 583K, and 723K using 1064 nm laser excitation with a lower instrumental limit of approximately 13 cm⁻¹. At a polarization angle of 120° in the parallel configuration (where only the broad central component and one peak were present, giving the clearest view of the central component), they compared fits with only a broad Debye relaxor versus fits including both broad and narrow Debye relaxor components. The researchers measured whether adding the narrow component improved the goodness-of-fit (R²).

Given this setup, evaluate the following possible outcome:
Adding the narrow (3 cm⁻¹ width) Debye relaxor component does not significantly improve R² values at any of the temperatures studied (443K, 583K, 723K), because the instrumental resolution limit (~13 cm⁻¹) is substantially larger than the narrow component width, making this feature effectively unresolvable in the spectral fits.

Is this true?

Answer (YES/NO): YES